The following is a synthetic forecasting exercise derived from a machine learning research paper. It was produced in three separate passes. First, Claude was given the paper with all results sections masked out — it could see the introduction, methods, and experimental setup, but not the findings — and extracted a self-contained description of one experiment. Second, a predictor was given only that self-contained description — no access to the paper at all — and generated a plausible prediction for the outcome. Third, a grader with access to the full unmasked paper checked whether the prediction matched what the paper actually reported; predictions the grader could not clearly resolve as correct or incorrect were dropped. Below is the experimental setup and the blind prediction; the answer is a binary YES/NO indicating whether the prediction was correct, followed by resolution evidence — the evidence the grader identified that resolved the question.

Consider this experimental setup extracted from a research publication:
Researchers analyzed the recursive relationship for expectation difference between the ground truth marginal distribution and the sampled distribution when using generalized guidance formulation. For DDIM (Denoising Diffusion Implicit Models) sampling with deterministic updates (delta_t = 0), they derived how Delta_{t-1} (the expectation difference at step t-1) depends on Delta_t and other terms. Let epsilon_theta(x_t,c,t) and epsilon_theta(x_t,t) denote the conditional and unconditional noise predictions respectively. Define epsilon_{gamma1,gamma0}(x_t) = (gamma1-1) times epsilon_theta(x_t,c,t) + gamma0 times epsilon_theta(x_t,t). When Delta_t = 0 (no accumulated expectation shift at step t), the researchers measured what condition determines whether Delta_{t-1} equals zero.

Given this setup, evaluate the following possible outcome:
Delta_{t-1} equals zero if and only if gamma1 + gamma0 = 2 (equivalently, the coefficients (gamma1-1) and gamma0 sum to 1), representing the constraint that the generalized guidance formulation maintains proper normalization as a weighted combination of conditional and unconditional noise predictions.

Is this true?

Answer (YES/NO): NO